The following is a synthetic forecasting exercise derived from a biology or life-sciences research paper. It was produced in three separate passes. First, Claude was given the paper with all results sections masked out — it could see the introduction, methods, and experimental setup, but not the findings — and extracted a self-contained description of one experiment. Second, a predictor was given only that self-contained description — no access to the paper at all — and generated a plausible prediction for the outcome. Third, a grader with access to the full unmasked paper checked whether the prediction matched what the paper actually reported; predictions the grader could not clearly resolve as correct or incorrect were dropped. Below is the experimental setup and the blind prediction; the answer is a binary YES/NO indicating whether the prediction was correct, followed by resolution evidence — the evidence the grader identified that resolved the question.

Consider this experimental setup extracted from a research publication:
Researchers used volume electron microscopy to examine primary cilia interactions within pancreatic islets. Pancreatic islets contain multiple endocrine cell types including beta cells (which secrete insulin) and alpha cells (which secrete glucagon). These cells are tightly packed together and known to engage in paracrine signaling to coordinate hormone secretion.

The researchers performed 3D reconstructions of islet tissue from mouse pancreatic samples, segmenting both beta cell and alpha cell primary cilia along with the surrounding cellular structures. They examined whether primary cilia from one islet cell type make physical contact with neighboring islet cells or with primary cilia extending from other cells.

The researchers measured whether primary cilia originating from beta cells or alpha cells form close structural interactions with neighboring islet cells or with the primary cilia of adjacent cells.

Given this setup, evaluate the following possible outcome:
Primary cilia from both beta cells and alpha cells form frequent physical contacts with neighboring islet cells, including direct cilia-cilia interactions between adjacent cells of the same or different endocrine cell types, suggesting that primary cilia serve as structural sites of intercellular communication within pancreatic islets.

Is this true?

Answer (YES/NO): YES